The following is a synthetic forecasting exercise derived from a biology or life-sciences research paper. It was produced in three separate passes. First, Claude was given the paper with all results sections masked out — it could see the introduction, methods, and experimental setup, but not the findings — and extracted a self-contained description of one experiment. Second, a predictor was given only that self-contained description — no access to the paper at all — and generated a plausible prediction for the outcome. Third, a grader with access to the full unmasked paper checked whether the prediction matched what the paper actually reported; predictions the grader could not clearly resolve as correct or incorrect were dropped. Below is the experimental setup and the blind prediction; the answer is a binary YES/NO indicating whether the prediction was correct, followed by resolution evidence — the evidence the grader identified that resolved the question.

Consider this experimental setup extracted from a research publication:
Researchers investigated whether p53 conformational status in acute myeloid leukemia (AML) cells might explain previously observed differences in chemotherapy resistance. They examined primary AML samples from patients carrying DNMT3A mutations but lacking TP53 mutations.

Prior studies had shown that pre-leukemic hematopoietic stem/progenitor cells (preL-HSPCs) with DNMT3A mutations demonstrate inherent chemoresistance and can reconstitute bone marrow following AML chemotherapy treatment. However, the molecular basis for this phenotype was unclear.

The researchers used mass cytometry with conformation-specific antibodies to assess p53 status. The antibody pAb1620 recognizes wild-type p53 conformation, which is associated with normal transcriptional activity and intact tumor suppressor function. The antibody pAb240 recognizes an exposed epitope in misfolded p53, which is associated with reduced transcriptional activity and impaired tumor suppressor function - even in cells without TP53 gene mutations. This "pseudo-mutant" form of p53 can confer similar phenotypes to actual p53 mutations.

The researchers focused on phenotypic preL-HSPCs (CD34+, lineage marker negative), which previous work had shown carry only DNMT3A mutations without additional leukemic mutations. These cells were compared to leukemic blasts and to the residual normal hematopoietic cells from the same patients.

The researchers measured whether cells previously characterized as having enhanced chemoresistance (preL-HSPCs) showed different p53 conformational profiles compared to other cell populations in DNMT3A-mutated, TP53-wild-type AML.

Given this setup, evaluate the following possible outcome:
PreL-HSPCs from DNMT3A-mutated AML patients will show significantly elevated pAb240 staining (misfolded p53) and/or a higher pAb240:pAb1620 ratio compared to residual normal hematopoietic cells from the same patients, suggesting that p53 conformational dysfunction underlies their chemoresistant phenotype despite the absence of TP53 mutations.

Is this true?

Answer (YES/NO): YES